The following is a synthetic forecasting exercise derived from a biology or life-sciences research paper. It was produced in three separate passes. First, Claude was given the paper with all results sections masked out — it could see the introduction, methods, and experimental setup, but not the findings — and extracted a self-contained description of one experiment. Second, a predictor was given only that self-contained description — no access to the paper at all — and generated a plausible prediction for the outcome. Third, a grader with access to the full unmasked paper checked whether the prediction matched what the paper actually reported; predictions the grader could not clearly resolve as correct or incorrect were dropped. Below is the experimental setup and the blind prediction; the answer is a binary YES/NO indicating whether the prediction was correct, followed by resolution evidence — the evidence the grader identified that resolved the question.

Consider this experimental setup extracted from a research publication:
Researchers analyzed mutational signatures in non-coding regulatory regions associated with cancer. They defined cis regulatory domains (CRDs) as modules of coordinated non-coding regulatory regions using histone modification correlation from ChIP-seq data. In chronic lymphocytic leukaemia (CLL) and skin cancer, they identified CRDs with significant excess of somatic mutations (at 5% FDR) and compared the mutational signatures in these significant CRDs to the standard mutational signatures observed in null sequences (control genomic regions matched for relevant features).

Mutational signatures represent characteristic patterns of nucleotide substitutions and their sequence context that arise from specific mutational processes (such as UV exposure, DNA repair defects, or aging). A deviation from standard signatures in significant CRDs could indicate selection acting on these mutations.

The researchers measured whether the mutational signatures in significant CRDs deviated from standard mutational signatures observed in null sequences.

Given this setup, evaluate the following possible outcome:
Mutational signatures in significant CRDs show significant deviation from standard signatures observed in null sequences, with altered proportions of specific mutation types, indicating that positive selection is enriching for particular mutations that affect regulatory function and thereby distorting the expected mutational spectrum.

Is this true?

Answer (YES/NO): YES